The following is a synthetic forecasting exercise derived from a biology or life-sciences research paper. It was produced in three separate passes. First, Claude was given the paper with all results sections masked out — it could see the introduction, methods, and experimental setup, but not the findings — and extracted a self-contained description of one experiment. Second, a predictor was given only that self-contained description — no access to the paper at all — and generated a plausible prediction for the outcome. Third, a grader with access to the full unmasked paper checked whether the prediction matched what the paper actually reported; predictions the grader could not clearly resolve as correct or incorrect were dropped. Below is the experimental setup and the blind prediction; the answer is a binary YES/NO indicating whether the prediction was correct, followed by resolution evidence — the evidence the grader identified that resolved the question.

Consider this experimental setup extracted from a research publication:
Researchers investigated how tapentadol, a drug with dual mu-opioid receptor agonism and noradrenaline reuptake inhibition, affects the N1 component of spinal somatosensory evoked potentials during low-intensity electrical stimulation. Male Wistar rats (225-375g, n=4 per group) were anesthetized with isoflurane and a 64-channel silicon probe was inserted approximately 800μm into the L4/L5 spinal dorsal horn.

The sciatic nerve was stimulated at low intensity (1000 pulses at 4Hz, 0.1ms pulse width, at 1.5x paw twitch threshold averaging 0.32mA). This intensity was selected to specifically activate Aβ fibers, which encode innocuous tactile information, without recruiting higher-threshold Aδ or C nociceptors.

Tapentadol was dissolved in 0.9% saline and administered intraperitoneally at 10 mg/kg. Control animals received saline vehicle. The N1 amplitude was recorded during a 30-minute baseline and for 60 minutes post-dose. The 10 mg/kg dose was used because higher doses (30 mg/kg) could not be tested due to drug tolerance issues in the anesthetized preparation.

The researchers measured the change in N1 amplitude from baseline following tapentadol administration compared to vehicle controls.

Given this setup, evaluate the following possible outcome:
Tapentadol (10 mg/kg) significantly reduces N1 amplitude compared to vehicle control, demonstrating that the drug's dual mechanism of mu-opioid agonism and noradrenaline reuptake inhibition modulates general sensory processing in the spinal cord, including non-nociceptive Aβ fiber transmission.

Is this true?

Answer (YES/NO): YES